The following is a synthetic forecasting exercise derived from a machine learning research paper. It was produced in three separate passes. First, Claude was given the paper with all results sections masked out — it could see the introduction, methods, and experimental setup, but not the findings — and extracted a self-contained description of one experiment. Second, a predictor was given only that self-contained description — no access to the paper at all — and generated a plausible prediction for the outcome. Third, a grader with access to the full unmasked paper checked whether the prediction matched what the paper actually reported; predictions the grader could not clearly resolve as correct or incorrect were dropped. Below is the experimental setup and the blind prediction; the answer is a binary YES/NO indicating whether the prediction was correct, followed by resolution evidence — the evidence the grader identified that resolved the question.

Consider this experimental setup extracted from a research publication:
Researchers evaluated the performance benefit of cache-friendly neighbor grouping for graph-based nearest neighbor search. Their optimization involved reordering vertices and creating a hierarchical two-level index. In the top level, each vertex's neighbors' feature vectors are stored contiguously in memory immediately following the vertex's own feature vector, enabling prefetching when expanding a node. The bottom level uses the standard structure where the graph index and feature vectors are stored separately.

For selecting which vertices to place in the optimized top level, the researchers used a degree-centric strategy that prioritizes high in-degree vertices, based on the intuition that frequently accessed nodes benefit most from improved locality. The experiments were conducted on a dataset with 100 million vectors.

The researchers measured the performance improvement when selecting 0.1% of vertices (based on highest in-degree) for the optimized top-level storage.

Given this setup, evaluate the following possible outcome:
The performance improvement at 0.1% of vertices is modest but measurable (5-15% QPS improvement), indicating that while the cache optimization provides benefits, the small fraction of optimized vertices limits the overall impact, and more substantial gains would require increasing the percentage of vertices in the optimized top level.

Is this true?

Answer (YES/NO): YES